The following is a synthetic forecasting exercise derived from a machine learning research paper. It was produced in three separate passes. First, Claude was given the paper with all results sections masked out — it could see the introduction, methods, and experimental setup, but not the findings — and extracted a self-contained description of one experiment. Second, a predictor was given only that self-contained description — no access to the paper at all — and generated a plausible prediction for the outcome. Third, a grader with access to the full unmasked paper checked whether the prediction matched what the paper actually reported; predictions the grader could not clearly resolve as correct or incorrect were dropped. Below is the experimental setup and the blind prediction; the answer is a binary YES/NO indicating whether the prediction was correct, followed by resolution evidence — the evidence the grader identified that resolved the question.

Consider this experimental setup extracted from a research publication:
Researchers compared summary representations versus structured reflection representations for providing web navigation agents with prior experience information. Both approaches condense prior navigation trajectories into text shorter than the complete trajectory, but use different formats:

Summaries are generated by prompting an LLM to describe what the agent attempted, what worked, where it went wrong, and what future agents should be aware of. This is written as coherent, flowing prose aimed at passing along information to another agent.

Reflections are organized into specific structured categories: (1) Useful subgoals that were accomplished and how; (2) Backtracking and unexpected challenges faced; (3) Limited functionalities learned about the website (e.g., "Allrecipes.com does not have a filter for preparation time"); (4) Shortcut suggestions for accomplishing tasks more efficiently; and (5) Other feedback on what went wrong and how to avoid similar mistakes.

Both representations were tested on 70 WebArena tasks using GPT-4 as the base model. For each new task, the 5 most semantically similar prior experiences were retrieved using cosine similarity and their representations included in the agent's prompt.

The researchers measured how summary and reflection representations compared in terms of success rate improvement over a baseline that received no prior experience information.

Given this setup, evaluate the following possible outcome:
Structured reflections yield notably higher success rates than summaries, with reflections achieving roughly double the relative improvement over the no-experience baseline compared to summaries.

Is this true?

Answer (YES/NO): NO